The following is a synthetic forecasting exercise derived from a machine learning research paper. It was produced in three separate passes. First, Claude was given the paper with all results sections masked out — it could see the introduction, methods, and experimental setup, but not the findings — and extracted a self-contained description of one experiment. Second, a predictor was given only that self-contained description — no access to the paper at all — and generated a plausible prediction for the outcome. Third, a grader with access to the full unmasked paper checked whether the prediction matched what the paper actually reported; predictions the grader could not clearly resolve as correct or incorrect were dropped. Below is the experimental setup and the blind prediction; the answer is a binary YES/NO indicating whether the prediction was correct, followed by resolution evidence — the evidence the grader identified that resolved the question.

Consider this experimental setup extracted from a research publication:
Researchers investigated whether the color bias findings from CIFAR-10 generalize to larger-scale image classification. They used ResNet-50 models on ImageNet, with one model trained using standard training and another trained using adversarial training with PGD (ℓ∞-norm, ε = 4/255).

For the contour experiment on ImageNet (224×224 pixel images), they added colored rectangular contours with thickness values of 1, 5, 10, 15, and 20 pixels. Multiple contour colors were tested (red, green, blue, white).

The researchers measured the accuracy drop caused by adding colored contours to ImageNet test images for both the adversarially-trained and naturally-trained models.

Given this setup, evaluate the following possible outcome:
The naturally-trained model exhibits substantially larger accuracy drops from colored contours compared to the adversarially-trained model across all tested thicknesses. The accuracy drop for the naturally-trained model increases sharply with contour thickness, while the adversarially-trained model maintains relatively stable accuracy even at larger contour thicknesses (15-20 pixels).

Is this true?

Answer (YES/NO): NO